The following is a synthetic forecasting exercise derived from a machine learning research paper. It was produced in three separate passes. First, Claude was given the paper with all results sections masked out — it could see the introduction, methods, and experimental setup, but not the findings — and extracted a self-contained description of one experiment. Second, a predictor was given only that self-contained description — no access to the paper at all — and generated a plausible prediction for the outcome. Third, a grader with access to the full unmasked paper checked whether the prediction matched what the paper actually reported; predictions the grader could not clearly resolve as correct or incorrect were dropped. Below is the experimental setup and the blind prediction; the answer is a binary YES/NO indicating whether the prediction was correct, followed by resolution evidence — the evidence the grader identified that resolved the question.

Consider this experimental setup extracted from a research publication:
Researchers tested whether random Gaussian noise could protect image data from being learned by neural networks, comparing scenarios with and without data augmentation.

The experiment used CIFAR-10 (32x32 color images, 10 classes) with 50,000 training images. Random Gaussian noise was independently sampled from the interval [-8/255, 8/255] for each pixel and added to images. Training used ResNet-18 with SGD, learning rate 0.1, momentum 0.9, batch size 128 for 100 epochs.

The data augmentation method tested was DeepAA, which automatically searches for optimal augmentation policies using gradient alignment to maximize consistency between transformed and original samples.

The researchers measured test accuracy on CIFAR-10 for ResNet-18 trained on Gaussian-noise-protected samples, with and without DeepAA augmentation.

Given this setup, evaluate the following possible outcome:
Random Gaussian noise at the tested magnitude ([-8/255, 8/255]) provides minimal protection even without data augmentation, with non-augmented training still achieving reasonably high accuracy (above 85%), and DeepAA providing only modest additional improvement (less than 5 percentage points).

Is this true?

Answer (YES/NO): NO